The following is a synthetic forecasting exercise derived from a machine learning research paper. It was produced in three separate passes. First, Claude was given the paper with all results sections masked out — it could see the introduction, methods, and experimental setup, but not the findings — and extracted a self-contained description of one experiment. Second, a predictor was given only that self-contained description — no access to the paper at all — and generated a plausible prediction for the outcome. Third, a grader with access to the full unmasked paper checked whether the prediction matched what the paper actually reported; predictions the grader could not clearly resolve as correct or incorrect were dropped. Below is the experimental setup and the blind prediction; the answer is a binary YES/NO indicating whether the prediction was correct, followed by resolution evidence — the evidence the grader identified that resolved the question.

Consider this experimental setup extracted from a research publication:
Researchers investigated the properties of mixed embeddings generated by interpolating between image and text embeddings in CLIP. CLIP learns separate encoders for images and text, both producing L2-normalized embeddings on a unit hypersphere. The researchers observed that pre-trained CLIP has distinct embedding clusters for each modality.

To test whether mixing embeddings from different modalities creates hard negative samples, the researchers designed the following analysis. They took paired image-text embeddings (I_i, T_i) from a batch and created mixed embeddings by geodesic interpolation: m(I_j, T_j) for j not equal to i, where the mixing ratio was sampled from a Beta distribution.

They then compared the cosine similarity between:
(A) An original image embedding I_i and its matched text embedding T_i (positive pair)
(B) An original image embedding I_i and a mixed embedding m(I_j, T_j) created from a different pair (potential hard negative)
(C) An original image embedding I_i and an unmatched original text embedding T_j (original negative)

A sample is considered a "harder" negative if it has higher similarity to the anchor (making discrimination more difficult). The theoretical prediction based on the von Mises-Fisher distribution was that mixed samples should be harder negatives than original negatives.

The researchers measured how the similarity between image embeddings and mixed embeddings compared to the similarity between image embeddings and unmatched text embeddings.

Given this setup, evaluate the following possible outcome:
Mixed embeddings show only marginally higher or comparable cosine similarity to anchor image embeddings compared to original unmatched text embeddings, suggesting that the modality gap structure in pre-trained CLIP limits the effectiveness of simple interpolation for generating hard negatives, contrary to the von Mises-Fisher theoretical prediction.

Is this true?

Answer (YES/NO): NO